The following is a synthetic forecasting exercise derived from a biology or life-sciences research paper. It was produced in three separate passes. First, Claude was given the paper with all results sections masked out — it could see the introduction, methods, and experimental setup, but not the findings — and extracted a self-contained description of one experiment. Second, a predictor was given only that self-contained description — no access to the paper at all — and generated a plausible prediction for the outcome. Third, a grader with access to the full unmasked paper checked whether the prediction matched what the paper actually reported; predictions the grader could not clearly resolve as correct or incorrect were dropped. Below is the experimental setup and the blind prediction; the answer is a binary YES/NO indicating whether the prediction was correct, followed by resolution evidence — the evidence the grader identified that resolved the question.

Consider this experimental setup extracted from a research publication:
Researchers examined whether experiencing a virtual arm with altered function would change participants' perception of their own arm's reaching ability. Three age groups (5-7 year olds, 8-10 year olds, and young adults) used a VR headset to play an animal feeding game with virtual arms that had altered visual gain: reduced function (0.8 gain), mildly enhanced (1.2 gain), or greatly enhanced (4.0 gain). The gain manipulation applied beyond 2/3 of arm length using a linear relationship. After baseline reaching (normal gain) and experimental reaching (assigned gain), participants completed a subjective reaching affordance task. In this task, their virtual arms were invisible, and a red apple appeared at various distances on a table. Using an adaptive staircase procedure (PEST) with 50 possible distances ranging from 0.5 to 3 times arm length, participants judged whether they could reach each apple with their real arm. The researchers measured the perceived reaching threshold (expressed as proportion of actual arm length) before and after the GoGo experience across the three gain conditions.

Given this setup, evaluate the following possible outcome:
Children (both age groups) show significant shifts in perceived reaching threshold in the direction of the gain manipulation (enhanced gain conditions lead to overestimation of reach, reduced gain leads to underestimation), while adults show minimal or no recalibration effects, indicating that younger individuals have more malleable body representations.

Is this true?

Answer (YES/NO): NO